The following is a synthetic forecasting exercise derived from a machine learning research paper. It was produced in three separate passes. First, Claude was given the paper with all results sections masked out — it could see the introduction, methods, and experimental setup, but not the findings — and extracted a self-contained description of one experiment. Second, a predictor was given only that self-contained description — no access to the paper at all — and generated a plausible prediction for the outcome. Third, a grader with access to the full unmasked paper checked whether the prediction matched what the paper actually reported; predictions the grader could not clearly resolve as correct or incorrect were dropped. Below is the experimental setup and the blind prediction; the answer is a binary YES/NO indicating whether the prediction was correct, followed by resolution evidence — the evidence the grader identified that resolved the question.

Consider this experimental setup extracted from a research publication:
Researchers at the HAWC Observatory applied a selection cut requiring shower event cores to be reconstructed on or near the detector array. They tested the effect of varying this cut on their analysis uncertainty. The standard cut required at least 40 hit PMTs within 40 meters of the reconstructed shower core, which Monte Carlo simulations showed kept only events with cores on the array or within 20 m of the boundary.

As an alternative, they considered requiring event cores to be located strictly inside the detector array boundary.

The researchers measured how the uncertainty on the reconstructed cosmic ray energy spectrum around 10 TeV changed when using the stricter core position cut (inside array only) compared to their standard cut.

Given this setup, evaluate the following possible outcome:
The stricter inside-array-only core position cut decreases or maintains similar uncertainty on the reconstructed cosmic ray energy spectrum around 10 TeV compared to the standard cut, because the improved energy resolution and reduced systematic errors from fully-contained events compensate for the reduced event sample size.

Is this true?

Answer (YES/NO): NO